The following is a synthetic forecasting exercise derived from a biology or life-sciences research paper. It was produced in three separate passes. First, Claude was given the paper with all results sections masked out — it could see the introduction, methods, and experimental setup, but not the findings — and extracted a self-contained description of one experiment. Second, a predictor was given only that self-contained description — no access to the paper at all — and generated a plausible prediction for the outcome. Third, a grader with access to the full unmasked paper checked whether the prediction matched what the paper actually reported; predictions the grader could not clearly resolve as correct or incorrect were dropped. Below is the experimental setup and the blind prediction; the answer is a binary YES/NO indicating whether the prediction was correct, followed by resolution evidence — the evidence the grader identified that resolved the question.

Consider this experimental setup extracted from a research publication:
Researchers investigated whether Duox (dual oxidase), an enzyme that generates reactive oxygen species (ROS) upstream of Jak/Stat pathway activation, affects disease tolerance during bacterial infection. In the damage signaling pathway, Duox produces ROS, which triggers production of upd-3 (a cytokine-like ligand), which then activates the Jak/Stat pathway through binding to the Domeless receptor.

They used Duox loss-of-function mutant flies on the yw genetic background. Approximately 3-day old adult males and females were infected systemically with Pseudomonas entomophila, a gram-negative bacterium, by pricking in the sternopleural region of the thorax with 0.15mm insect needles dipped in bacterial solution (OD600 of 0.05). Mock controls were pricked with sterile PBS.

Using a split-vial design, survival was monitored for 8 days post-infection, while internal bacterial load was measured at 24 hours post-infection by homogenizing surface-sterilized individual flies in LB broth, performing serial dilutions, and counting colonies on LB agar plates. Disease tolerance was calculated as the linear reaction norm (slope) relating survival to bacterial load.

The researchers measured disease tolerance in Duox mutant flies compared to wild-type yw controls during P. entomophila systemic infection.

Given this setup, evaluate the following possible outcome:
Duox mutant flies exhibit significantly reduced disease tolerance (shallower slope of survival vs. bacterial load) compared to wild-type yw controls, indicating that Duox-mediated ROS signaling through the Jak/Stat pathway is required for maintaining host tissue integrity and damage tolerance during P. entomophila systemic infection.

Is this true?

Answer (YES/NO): NO